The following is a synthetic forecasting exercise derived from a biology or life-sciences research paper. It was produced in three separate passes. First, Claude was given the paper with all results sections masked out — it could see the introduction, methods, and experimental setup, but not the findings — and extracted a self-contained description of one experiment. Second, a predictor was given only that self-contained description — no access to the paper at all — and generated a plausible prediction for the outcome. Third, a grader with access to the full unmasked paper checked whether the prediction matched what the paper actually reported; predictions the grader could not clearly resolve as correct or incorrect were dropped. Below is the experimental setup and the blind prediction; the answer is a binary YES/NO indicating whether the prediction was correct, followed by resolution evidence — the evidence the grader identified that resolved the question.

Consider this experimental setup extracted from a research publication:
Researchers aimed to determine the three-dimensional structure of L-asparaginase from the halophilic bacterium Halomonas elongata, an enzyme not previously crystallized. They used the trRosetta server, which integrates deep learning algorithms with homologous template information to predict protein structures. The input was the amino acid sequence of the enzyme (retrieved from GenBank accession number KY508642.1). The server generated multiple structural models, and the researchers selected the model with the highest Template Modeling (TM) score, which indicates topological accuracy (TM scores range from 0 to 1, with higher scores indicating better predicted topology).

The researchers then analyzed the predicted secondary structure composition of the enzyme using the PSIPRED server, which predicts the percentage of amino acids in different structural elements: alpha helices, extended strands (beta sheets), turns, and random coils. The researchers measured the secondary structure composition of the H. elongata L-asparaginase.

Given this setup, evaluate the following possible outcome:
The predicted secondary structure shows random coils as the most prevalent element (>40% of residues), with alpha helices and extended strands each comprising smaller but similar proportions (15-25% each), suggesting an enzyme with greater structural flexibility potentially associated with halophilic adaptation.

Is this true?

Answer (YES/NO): NO